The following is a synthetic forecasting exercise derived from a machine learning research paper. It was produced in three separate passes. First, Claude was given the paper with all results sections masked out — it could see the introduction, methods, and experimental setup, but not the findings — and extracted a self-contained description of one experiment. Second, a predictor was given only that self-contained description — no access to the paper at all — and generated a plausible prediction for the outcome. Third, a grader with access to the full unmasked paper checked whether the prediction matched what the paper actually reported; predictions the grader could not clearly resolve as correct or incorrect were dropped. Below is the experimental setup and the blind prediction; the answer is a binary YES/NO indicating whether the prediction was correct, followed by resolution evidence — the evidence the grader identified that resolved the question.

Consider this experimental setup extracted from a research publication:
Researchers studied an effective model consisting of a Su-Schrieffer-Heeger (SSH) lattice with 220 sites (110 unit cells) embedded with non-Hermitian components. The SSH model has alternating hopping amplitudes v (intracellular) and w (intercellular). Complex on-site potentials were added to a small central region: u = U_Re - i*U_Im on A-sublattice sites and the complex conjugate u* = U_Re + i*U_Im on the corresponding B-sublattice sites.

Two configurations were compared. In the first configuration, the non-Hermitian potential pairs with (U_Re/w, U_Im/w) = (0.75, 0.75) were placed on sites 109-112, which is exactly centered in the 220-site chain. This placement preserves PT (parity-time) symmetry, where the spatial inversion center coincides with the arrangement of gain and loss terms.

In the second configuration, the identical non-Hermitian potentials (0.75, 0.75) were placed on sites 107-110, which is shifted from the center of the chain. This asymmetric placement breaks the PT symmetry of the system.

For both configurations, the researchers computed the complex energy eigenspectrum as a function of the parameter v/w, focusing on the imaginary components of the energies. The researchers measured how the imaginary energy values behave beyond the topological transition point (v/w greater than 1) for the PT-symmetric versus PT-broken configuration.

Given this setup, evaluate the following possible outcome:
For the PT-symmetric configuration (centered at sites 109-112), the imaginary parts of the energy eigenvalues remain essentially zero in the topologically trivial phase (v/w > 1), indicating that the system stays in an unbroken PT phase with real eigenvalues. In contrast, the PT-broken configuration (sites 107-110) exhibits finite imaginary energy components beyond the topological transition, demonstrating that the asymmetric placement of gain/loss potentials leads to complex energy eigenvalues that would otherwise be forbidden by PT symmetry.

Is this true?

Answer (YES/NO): NO